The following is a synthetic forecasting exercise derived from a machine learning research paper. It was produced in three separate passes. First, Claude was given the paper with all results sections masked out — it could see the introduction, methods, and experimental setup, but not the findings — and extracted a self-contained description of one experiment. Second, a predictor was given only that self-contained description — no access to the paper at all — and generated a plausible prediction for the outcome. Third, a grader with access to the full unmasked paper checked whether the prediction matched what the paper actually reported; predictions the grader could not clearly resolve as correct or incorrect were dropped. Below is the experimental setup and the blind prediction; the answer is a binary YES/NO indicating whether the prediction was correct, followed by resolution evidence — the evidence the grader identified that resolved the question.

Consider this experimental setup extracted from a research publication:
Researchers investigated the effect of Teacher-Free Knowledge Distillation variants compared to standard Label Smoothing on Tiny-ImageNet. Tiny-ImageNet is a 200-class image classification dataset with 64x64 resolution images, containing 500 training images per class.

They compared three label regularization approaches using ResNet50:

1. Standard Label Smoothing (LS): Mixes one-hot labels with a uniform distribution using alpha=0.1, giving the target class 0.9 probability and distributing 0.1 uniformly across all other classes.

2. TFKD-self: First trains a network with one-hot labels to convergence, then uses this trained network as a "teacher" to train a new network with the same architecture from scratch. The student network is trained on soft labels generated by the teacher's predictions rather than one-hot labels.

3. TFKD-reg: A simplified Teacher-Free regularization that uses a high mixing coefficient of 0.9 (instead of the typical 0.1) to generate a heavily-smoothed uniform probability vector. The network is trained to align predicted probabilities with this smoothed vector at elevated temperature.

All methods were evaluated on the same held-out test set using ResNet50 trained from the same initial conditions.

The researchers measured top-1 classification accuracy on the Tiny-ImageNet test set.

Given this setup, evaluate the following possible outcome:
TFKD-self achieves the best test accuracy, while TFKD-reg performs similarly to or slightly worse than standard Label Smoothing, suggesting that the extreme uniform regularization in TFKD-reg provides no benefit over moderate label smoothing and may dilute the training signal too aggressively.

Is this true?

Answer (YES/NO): NO